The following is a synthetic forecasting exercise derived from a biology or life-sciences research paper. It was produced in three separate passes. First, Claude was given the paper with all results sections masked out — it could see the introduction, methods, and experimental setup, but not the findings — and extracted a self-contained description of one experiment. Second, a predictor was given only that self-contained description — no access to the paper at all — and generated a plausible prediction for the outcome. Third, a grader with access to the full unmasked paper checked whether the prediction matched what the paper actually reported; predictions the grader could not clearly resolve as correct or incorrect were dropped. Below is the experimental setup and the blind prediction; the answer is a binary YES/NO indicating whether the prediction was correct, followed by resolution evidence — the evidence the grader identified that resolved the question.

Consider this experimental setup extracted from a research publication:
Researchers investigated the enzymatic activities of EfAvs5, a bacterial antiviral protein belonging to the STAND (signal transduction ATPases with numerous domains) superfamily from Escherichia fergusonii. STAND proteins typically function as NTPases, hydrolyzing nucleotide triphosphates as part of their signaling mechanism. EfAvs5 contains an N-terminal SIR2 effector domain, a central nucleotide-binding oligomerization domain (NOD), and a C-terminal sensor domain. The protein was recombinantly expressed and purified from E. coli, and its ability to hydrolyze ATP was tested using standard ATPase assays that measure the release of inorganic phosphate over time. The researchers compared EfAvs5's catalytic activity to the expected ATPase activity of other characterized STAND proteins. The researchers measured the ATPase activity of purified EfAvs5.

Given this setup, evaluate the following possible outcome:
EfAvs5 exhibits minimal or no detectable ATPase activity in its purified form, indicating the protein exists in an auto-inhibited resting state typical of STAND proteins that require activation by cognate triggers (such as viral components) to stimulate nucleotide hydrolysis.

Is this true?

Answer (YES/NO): NO